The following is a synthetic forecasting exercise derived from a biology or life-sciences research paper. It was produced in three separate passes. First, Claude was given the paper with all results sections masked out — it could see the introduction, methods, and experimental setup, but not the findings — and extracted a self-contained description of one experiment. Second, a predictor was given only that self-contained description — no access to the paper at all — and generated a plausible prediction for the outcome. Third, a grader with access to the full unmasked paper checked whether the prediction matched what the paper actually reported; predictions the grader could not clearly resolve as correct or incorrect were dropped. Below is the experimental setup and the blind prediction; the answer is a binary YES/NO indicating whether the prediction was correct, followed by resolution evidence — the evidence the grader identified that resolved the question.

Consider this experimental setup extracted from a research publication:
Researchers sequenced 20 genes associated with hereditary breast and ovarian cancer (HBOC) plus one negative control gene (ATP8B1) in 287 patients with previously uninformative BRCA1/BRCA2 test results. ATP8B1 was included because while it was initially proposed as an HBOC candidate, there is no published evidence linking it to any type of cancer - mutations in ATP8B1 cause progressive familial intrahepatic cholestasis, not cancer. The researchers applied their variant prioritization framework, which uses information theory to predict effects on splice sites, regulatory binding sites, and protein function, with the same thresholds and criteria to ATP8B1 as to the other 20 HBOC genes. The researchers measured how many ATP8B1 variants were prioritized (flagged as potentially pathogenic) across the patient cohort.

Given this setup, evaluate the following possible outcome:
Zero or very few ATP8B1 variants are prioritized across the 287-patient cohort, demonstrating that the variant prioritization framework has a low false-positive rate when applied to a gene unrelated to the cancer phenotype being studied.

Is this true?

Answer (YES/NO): NO